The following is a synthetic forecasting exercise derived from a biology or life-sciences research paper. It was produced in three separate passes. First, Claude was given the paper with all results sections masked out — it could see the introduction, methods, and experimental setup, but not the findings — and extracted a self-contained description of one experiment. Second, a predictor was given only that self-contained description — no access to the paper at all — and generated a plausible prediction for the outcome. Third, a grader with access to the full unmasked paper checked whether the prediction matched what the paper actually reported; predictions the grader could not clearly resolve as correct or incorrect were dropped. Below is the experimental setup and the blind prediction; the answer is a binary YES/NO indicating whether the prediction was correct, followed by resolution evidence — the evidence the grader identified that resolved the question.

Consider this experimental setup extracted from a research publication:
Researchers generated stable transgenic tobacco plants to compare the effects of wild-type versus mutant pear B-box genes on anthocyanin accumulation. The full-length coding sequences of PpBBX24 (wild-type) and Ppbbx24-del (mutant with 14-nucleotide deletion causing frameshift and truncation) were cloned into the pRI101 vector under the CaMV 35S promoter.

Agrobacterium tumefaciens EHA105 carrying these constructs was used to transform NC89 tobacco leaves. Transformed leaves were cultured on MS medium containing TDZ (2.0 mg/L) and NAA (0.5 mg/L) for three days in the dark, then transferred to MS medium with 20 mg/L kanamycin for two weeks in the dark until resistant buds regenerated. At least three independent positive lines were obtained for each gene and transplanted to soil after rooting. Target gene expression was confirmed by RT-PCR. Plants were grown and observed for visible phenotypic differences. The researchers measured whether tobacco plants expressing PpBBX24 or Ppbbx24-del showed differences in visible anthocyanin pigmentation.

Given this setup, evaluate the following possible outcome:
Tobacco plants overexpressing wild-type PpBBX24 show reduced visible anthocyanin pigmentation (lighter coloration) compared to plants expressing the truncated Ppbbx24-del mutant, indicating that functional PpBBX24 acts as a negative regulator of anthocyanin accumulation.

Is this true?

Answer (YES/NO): YES